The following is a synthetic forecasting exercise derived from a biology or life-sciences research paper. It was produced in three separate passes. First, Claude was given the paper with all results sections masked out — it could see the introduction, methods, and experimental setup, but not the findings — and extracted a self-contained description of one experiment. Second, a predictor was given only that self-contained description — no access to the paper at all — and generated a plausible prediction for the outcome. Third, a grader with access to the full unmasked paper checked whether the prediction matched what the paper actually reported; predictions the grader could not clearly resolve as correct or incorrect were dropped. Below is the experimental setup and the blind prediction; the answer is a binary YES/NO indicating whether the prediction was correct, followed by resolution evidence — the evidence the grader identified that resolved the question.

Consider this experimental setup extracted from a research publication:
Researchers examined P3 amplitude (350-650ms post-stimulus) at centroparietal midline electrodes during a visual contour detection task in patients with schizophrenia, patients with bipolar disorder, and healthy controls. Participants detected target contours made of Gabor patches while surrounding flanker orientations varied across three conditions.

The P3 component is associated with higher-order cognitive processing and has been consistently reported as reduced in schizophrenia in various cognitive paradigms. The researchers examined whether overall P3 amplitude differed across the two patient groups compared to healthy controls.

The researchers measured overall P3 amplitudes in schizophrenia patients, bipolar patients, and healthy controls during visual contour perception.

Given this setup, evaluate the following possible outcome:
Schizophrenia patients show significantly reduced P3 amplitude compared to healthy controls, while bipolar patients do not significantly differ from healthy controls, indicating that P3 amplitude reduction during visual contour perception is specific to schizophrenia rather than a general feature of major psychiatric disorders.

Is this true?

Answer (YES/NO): NO